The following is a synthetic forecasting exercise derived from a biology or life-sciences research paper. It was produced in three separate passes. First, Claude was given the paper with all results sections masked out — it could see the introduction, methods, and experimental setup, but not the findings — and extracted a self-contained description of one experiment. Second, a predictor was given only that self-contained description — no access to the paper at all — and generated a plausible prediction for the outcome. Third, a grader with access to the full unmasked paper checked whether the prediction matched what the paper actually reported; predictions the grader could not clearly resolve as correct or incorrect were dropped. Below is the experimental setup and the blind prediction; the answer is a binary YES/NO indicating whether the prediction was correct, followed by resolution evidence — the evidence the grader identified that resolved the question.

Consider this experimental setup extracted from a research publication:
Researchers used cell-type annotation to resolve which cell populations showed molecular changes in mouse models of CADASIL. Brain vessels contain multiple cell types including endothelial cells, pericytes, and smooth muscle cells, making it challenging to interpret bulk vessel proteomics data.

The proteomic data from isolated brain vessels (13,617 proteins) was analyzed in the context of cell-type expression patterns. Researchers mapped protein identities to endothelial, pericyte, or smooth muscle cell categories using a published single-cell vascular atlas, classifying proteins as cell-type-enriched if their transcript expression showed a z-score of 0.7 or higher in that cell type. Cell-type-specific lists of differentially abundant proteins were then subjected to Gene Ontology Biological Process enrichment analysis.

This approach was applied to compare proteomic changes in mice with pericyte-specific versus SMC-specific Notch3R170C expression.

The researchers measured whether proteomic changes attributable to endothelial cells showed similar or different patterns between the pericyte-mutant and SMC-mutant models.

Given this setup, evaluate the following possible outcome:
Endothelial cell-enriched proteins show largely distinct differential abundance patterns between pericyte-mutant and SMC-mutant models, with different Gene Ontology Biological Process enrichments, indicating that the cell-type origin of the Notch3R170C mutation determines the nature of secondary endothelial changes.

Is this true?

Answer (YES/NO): YES